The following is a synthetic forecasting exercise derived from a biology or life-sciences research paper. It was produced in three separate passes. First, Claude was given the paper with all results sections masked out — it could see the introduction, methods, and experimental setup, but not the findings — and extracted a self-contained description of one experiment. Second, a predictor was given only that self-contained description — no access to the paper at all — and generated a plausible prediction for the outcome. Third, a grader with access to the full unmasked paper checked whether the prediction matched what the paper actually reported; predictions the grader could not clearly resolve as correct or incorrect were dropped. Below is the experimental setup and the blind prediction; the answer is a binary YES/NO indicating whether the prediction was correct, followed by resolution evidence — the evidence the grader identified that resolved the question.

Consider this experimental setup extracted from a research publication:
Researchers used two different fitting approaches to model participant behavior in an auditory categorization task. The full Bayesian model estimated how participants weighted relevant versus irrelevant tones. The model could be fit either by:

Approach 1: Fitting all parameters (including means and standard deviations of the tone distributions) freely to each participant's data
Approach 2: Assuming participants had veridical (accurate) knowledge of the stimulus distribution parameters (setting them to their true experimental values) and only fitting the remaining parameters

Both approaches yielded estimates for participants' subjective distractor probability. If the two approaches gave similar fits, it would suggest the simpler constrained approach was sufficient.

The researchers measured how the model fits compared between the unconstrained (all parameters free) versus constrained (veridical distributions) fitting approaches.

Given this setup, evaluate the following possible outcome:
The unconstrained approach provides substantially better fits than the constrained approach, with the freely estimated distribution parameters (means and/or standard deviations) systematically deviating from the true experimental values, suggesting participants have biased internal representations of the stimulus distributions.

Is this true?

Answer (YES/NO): NO